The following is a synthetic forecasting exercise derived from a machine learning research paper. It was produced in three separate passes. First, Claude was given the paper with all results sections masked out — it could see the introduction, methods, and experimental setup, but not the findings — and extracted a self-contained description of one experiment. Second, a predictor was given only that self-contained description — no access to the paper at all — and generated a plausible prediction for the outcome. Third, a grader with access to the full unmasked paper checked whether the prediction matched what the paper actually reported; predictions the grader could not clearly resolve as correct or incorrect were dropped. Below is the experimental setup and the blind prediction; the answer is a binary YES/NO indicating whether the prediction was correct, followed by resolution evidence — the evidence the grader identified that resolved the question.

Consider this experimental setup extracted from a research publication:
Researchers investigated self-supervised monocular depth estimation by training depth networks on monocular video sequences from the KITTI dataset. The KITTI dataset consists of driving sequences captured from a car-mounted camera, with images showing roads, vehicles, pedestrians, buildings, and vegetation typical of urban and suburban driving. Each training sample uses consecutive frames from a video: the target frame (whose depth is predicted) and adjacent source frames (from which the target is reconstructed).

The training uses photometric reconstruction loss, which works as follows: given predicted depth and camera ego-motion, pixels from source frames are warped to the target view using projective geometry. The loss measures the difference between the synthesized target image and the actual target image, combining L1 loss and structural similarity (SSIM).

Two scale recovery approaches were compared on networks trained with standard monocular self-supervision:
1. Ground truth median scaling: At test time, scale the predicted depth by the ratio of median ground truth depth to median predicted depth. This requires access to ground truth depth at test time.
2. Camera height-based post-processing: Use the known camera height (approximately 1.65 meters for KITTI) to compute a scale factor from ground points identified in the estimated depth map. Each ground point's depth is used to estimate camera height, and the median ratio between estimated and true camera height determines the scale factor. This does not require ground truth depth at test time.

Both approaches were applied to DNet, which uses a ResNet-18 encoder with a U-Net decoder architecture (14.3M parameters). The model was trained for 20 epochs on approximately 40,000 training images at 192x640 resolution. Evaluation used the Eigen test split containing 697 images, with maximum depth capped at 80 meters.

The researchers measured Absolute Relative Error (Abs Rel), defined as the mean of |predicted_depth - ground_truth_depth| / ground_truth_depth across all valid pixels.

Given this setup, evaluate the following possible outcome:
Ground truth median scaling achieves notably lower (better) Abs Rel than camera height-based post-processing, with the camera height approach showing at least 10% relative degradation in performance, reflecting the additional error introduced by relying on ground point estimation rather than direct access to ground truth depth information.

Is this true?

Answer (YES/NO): NO